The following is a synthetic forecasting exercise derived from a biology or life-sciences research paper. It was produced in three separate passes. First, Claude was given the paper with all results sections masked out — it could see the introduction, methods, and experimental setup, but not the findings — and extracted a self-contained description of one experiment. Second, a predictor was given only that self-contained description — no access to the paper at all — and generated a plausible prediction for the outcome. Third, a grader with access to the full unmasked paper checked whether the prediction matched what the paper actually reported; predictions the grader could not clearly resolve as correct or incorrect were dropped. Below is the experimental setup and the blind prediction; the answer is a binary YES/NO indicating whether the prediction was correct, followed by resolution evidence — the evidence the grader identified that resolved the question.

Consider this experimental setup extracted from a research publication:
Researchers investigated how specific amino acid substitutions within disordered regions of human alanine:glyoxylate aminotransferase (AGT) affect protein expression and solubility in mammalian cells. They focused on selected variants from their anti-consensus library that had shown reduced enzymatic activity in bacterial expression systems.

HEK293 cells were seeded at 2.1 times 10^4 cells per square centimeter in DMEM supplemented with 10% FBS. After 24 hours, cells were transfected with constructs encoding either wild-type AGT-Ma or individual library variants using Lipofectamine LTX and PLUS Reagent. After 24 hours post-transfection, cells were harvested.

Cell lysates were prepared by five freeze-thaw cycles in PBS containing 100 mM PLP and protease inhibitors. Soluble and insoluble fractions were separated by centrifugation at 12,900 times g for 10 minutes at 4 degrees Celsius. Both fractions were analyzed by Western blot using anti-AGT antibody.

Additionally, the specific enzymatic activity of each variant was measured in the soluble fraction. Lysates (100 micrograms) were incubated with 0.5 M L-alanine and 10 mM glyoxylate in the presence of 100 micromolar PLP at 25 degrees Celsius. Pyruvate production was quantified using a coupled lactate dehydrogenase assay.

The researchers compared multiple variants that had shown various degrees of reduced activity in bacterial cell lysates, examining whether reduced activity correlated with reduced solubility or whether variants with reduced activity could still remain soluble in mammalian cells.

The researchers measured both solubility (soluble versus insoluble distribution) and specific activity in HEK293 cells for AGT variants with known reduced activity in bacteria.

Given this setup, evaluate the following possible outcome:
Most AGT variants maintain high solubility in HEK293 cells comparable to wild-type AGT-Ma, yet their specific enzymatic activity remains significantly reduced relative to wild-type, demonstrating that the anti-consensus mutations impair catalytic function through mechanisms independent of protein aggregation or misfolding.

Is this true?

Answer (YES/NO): NO